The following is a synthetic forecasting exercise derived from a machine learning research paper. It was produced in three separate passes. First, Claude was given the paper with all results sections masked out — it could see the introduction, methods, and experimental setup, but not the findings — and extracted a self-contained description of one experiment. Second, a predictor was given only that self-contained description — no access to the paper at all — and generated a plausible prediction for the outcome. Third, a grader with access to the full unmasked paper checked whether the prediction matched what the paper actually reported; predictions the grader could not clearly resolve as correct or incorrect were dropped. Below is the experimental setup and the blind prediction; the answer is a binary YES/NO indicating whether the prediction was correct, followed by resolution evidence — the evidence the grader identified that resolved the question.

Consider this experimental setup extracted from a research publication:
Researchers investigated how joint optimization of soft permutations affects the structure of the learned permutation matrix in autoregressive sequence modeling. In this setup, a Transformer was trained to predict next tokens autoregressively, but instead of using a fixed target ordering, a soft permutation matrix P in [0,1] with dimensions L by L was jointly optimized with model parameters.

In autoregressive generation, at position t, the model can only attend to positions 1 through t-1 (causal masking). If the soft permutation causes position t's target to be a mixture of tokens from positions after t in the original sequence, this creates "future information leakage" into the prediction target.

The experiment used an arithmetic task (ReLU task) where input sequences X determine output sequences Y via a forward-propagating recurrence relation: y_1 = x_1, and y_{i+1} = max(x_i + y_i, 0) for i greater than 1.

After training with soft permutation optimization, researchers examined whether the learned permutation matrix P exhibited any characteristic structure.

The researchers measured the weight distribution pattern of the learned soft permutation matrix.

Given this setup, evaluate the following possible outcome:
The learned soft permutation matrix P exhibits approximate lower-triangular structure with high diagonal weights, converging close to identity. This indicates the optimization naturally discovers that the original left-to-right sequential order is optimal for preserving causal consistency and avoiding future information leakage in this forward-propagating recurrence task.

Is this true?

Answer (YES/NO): NO